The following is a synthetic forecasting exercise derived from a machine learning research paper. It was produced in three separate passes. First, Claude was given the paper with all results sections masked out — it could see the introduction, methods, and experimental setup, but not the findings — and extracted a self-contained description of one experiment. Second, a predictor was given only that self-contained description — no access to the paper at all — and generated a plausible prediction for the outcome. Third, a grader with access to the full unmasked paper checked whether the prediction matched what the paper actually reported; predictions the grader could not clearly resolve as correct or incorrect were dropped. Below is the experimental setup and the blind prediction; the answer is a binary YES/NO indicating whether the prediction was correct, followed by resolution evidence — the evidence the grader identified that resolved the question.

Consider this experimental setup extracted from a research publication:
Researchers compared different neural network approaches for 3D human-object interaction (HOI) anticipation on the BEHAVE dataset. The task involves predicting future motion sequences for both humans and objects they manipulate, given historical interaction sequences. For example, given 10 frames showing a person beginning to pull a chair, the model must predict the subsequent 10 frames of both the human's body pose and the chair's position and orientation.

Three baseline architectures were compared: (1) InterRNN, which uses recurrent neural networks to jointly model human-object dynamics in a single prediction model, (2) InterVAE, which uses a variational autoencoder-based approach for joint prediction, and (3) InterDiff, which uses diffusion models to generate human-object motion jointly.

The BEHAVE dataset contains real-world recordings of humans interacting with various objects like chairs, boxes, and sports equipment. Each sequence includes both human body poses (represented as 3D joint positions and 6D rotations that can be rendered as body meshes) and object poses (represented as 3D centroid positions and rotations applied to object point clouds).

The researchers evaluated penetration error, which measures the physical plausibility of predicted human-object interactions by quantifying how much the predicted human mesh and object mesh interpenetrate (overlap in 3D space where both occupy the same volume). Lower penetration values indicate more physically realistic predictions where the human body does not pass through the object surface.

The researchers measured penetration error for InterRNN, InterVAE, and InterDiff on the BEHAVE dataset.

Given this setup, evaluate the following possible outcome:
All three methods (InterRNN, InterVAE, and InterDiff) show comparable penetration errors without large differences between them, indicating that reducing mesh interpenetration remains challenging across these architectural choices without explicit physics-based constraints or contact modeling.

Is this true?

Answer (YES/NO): NO